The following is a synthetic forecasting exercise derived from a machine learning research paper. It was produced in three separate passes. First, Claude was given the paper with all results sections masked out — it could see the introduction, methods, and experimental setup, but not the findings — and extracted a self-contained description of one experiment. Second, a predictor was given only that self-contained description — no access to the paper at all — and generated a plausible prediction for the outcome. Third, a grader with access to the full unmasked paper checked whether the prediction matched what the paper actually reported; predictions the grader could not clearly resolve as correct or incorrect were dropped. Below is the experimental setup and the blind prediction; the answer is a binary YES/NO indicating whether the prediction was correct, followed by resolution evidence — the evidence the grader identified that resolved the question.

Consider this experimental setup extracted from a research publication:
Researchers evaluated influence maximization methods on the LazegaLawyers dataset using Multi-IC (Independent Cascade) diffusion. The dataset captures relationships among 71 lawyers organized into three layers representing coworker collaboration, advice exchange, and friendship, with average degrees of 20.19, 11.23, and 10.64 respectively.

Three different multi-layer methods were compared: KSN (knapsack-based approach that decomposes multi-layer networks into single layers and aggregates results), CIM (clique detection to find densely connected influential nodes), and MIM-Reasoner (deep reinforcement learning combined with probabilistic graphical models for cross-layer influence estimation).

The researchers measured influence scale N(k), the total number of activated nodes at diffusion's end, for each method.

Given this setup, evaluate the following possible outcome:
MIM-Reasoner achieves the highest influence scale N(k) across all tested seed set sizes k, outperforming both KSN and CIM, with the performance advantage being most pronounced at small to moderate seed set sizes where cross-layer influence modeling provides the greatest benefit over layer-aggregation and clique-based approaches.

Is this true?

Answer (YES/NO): NO